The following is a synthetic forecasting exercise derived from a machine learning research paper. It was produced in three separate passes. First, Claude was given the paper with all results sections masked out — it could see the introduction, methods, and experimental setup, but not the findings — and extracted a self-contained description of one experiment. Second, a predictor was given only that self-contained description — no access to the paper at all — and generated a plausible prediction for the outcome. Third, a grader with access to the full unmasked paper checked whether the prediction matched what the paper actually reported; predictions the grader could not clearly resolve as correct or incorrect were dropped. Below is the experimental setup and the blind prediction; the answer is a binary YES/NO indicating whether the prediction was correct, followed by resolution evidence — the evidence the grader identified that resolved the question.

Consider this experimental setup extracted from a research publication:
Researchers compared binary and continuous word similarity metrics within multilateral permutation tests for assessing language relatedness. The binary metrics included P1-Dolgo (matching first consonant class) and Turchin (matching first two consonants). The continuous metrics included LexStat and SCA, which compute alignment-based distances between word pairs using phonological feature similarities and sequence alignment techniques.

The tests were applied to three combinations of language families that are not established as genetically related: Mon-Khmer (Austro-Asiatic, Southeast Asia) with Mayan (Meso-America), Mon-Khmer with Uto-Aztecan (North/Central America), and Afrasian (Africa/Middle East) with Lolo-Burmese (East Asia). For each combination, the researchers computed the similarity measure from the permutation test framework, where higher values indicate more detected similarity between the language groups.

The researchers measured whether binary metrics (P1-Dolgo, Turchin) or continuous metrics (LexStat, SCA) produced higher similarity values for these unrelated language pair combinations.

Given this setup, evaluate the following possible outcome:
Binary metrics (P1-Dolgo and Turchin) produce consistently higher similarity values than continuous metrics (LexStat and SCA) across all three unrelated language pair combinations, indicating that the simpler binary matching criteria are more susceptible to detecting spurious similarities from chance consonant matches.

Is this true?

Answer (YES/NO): NO